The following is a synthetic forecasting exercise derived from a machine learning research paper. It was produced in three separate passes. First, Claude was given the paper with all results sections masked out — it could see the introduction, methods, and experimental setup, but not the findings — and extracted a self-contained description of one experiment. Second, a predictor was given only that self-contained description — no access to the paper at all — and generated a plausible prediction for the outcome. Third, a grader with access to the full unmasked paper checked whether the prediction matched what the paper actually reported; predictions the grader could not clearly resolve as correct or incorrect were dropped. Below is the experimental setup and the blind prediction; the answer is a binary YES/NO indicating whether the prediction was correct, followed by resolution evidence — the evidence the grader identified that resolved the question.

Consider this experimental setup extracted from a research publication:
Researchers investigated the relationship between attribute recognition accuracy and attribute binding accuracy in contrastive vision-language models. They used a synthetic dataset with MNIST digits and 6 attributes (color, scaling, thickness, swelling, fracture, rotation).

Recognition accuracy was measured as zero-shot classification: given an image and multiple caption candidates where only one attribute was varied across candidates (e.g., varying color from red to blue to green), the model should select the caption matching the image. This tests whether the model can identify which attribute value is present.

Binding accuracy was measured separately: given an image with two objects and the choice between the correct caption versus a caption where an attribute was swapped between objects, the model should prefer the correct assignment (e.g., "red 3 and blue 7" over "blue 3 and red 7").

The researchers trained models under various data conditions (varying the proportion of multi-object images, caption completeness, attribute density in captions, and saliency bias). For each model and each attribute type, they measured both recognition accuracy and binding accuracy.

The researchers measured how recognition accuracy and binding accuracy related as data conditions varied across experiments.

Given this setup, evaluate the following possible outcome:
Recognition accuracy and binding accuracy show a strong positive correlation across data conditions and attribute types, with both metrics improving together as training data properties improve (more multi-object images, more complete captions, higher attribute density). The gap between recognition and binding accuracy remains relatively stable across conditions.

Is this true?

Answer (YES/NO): NO